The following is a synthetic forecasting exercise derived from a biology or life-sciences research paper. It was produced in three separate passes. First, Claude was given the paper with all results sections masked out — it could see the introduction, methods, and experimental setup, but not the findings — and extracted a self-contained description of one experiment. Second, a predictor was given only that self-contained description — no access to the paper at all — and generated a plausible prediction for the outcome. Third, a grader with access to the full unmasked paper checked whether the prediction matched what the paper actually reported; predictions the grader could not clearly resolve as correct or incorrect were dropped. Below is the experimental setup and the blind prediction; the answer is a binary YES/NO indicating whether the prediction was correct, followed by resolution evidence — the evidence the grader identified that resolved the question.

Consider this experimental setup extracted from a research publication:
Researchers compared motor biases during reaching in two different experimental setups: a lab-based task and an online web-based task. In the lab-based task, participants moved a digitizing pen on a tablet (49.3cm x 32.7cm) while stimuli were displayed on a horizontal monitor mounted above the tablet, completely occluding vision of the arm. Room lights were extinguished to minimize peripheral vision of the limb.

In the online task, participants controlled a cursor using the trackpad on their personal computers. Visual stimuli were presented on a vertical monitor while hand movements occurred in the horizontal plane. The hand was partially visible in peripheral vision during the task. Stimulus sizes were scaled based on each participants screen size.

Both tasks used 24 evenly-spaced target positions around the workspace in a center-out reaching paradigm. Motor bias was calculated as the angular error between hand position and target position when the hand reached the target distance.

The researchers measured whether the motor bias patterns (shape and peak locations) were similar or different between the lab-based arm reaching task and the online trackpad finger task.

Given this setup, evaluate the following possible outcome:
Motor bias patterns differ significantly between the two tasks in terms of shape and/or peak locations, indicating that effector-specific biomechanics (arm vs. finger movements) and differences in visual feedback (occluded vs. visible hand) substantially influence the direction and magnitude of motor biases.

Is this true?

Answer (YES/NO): NO